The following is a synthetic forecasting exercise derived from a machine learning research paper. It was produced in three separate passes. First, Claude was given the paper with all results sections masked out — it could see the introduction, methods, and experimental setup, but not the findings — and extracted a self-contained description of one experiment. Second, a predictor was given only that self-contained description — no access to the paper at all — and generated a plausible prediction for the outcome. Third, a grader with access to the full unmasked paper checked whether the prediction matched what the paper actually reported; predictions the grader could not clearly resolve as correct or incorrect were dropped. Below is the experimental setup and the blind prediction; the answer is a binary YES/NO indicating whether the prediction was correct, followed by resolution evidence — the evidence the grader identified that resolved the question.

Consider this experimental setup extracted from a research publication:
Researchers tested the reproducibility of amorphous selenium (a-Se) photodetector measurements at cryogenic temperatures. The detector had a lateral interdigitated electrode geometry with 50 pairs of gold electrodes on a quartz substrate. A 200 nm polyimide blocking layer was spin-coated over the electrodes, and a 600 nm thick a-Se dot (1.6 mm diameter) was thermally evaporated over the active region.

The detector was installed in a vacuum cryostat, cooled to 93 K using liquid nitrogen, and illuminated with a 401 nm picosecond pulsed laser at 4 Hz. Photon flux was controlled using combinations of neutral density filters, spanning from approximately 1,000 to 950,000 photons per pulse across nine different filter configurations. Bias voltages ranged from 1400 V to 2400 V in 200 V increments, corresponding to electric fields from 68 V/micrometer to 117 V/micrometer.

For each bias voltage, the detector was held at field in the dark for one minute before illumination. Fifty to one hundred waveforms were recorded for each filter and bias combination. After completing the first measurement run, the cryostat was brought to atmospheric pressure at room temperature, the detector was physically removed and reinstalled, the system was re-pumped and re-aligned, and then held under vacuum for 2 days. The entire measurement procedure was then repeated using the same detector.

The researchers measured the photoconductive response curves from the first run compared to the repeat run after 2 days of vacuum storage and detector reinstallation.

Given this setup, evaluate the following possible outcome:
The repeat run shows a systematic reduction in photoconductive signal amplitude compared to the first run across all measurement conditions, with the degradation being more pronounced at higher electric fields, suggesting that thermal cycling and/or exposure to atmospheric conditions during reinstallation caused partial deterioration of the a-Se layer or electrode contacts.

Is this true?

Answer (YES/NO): NO